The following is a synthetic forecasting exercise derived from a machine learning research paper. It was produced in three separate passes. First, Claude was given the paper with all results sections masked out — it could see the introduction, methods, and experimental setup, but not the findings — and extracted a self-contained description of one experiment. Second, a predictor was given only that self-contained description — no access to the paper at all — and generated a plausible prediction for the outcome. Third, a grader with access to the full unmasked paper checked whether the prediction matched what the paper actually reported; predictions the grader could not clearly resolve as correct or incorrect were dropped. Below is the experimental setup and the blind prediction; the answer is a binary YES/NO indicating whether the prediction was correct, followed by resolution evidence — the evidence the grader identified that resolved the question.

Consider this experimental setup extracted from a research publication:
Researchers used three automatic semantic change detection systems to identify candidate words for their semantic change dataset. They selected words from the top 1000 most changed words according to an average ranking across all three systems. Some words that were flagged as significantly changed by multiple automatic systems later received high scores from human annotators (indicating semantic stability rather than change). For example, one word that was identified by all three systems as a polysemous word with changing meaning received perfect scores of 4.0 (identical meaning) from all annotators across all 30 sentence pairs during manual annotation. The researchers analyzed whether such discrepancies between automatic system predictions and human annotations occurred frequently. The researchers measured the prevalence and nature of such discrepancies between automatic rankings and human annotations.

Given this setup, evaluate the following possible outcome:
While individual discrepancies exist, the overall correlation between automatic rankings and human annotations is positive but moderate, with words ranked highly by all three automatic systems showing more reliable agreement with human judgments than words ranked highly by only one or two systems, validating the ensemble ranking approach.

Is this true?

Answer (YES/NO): NO